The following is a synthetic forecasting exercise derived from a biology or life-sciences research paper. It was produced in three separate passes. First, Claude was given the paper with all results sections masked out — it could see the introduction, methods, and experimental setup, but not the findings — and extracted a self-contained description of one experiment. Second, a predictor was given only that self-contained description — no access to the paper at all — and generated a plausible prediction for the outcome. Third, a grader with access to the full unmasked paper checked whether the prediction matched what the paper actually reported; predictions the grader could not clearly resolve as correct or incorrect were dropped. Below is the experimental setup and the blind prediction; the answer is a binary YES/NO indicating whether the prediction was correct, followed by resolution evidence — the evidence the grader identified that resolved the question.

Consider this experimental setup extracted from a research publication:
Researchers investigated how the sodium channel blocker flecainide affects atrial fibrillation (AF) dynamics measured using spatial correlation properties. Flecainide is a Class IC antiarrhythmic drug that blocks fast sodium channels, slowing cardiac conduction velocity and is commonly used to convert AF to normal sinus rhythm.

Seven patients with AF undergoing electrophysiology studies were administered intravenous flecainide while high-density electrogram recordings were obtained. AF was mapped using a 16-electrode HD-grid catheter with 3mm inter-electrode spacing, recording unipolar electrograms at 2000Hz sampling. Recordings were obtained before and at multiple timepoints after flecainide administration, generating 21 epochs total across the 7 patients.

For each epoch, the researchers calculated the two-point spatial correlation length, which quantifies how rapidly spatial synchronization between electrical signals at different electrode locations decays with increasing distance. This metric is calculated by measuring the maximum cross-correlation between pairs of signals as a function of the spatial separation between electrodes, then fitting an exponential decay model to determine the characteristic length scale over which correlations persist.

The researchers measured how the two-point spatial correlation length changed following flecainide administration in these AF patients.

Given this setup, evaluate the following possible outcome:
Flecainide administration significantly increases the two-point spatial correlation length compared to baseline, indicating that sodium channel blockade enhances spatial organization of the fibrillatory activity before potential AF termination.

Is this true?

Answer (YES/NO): YES